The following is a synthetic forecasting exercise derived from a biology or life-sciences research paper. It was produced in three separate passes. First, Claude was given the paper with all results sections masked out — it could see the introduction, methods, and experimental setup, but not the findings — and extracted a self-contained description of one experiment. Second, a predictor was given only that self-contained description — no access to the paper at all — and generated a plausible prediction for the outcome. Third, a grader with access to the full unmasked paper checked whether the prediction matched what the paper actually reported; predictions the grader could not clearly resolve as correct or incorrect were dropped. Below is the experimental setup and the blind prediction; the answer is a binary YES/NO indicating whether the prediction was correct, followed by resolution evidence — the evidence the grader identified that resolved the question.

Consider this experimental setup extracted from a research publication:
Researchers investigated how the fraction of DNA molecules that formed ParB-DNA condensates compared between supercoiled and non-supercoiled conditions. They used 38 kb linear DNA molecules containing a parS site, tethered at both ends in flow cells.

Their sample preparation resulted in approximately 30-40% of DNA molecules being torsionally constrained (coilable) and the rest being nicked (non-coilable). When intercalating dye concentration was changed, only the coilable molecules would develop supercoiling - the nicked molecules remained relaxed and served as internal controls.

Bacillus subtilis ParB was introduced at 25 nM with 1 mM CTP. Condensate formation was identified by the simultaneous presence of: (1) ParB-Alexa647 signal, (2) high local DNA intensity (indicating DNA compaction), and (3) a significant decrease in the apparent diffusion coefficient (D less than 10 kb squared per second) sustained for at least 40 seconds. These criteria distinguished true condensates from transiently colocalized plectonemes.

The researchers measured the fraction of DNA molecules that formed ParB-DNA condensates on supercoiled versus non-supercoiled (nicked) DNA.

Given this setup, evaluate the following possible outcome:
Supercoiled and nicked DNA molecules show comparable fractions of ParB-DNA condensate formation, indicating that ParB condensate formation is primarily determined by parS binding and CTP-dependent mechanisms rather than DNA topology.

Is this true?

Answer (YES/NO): NO